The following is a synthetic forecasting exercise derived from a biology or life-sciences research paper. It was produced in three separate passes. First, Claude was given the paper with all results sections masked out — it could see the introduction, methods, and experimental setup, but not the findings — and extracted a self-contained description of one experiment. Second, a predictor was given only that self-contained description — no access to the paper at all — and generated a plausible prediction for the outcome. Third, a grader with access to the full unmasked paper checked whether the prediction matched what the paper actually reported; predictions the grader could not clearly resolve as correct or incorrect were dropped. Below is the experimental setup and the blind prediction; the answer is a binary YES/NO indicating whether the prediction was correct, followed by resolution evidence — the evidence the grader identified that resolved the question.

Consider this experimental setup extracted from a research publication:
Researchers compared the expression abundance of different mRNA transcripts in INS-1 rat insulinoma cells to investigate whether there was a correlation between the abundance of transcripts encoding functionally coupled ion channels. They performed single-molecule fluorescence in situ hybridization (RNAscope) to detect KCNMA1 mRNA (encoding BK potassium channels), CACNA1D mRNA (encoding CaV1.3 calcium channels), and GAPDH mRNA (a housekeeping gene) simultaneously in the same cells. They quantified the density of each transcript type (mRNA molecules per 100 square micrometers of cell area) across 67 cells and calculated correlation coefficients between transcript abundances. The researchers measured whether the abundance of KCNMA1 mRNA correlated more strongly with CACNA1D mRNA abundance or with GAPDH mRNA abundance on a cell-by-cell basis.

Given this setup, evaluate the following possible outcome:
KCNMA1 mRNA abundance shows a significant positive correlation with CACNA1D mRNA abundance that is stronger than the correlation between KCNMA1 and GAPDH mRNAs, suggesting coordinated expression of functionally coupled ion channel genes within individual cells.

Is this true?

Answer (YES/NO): YES